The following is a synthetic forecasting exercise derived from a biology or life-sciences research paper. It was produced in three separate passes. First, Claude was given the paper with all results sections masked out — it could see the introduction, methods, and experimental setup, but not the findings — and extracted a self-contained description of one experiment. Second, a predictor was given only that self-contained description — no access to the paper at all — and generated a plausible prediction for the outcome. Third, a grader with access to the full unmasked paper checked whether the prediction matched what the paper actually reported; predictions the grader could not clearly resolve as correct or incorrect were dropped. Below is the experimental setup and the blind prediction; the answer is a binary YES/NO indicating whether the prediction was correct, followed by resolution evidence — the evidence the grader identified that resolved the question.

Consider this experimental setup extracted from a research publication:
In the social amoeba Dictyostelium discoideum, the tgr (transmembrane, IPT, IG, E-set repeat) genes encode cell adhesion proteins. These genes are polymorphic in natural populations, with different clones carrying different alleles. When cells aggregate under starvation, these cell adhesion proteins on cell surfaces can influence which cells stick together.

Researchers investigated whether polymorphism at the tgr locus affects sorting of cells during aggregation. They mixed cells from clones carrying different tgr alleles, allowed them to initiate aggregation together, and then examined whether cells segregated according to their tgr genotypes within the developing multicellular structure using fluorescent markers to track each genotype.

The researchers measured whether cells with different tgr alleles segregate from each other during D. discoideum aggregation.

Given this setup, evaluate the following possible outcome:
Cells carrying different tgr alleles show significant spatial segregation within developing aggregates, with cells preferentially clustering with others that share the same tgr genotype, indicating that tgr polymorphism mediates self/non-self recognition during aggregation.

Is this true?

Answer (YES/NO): YES